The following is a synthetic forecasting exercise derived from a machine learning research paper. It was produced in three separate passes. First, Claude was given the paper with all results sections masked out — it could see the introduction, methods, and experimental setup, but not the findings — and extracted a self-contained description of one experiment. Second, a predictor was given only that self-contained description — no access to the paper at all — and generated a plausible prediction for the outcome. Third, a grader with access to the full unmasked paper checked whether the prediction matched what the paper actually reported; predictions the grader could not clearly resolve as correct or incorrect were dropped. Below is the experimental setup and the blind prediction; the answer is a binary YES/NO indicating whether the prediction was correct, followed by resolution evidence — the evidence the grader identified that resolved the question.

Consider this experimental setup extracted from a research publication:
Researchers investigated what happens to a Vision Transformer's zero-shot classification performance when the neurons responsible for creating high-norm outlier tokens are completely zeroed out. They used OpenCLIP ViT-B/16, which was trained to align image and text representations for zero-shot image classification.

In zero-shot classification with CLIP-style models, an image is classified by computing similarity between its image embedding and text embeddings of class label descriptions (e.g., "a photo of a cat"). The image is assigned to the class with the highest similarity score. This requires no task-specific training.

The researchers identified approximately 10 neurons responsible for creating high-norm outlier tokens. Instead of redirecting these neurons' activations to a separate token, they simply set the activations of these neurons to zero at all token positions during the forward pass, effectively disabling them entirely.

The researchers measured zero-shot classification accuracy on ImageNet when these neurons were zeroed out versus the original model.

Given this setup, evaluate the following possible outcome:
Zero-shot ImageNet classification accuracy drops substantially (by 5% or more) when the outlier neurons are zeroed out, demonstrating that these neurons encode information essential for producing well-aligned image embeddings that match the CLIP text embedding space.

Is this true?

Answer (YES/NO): YES